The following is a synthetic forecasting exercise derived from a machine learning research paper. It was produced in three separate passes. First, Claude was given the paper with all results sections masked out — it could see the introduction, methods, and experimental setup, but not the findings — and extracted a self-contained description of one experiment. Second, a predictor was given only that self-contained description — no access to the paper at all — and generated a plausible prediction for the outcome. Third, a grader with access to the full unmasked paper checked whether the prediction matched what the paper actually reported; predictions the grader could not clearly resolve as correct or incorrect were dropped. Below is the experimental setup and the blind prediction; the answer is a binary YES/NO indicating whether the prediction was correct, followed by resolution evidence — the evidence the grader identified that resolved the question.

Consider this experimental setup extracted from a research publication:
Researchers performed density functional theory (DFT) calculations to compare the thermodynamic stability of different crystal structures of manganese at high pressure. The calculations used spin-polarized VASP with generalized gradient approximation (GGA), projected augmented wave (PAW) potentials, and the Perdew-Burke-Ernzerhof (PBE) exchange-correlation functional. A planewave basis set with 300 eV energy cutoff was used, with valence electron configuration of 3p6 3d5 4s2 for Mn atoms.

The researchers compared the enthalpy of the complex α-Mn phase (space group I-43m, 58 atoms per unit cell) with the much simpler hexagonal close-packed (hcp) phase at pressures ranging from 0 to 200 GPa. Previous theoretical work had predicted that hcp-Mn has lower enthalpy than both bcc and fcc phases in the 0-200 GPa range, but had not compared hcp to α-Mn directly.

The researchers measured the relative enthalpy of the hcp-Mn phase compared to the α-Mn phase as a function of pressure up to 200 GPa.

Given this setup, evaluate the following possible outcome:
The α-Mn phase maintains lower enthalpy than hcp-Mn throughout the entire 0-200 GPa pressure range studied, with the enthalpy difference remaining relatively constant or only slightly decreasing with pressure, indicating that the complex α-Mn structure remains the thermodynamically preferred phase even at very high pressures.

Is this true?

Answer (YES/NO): NO